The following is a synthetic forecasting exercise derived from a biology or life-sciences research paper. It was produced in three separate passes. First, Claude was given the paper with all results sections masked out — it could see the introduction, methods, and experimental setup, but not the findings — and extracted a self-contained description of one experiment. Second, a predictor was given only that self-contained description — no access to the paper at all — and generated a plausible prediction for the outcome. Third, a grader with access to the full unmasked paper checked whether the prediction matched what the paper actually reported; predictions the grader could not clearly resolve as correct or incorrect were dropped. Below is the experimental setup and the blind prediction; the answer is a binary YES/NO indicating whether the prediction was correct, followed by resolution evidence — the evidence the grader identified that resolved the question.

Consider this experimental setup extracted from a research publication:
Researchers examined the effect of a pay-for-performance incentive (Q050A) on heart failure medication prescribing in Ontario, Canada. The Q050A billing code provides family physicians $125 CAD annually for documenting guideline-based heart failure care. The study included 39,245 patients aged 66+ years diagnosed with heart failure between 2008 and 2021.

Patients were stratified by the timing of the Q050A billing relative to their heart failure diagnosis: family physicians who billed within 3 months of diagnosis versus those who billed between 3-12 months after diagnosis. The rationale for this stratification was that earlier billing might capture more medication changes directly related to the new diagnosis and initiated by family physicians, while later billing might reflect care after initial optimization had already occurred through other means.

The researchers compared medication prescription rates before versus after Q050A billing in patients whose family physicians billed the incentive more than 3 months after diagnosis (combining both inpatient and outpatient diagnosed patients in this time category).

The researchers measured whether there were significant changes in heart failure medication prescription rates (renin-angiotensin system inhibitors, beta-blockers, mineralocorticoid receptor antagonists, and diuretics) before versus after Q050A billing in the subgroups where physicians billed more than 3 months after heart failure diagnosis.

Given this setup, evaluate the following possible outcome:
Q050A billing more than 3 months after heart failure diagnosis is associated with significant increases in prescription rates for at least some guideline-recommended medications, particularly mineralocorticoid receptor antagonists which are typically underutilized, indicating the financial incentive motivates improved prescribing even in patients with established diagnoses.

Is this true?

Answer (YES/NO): NO